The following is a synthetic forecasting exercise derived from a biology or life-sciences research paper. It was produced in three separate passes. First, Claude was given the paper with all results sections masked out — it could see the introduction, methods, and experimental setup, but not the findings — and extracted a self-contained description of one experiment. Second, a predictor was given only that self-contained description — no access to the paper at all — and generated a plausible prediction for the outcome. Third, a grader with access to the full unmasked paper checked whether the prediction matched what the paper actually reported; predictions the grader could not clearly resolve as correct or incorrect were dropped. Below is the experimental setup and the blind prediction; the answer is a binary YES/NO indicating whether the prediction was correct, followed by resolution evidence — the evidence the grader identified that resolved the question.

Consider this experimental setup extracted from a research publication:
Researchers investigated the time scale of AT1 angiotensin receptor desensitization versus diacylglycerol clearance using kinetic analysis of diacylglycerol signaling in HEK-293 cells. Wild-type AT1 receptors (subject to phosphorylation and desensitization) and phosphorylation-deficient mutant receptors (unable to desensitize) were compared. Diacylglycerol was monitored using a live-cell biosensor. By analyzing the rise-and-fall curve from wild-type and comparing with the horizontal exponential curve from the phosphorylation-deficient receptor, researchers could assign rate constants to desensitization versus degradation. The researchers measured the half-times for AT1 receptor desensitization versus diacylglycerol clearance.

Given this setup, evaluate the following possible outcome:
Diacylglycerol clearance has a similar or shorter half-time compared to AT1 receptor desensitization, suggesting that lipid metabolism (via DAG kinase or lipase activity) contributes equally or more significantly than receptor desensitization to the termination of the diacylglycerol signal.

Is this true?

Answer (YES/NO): YES